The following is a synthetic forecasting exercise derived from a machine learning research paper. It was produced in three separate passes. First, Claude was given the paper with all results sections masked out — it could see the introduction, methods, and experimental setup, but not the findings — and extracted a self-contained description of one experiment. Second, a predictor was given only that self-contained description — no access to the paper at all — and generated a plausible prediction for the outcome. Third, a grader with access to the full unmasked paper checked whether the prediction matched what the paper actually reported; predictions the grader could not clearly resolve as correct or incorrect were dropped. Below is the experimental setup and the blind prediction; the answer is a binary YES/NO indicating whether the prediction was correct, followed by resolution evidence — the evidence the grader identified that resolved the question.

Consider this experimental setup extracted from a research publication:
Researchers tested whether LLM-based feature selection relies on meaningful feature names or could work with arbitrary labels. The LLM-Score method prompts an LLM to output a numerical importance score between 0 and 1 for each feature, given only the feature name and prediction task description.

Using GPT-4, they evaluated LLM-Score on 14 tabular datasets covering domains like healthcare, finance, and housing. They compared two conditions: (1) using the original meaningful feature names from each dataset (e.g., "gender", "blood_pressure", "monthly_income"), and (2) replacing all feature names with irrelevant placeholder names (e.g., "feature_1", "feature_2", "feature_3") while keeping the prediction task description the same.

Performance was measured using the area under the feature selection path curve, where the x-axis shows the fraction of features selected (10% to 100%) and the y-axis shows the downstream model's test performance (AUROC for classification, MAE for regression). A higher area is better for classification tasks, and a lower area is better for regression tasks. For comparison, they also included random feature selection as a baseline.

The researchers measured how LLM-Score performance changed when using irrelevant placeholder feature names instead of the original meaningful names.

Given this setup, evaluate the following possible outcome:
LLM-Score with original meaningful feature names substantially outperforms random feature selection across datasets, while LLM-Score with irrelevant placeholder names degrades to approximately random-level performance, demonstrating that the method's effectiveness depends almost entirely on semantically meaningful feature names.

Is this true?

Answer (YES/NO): NO